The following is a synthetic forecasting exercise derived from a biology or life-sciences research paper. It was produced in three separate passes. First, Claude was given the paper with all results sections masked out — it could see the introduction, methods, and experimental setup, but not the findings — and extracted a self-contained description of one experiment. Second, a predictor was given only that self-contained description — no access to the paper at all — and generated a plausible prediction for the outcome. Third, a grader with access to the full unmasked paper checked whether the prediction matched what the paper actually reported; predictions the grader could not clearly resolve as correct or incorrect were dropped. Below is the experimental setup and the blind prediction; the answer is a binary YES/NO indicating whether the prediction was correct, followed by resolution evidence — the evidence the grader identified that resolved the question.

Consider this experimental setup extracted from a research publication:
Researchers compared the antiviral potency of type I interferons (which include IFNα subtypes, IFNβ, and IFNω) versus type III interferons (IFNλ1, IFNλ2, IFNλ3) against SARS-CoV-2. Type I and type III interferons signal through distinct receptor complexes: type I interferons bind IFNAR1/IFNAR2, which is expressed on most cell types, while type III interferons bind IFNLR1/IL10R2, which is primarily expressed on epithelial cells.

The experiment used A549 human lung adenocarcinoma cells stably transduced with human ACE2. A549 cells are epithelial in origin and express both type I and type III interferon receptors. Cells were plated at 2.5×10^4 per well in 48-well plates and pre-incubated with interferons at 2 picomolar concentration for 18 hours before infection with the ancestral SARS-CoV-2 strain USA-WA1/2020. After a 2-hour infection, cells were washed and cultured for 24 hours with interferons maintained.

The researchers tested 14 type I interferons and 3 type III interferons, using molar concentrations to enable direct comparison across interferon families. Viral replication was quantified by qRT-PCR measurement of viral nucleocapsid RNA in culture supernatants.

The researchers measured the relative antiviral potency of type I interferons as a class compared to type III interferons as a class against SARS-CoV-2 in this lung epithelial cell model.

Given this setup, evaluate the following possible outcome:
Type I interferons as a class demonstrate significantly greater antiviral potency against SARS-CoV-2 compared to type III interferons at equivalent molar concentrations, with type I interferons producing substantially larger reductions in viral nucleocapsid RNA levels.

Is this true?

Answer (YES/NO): YES